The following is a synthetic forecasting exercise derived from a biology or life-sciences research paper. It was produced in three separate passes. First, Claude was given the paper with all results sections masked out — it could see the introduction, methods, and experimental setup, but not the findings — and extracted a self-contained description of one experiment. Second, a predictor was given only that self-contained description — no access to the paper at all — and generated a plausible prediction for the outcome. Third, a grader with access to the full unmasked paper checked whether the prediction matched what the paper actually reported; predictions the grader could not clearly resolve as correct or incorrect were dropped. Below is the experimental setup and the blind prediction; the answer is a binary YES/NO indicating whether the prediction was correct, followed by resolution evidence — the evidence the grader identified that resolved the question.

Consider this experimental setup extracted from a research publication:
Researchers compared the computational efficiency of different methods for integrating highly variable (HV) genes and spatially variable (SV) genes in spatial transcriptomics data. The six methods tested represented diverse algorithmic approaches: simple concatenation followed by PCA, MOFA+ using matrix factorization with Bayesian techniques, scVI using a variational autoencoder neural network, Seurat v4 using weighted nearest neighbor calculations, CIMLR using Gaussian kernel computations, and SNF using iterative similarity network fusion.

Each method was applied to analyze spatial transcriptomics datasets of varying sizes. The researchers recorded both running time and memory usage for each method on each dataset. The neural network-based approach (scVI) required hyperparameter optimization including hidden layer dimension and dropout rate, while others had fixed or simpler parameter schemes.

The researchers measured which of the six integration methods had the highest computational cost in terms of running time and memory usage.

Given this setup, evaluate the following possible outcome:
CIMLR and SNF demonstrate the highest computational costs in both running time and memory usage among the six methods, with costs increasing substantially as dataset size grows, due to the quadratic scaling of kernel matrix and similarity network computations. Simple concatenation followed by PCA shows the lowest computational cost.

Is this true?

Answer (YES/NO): NO